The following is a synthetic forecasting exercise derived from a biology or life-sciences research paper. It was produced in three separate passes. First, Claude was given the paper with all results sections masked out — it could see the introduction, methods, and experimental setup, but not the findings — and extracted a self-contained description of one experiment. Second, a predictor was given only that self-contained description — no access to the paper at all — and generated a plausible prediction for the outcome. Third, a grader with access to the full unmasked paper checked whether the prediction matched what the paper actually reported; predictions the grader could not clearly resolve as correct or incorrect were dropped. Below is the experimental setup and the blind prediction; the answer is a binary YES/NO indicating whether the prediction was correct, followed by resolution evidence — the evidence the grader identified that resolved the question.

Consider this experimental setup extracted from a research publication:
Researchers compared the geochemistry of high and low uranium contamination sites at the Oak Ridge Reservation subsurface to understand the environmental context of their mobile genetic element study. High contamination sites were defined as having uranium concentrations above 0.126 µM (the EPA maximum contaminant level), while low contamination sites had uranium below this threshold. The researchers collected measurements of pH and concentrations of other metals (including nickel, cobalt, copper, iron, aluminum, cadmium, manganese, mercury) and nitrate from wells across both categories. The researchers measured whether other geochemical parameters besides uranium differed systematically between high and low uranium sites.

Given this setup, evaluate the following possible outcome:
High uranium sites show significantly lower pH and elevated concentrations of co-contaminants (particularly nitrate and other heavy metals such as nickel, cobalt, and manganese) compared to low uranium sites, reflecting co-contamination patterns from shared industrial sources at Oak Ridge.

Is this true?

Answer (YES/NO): YES